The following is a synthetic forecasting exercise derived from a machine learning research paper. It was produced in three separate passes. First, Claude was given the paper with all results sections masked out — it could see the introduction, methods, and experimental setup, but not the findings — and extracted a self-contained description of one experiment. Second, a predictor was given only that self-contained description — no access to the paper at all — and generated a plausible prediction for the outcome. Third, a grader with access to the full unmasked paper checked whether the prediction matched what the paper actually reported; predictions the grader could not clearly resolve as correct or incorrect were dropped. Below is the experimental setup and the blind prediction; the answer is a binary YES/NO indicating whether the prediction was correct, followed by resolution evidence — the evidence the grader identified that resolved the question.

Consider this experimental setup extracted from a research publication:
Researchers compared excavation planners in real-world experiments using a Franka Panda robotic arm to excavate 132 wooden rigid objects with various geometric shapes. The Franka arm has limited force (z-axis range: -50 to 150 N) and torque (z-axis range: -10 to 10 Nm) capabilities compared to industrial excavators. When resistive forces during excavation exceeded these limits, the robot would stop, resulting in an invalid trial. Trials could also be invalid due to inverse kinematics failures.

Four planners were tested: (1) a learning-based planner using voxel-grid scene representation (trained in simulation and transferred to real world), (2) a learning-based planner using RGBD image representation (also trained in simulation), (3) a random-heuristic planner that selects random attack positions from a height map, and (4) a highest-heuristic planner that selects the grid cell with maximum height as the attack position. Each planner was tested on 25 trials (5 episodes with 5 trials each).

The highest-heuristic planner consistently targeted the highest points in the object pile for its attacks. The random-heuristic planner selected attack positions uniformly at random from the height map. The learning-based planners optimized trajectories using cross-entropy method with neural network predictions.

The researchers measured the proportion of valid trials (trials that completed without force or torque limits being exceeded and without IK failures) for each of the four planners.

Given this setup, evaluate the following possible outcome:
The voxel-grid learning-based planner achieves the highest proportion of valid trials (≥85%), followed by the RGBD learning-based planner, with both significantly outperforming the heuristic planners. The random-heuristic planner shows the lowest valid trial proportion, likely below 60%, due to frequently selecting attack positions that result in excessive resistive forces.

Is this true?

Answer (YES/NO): NO